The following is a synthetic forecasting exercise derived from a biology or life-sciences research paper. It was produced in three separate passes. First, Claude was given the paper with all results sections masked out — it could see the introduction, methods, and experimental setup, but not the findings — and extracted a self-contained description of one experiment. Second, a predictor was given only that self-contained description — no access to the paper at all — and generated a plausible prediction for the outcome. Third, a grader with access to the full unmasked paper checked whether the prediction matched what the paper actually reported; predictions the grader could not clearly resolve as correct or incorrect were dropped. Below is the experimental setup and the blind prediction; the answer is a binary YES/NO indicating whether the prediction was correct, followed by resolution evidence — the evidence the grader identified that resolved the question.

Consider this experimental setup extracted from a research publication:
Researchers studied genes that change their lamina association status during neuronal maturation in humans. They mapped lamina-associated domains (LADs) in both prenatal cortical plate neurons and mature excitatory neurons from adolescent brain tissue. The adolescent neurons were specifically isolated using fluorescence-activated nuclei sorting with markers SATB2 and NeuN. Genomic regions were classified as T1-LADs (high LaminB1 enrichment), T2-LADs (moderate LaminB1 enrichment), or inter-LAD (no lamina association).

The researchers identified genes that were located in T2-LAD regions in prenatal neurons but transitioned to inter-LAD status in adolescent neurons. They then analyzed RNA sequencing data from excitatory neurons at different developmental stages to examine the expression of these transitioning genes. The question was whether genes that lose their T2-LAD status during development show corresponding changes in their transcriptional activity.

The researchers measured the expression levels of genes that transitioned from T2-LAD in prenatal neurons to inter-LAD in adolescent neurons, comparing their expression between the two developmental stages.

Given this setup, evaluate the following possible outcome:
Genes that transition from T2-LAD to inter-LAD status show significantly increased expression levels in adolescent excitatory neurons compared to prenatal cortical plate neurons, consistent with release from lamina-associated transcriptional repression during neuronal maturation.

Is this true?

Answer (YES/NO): YES